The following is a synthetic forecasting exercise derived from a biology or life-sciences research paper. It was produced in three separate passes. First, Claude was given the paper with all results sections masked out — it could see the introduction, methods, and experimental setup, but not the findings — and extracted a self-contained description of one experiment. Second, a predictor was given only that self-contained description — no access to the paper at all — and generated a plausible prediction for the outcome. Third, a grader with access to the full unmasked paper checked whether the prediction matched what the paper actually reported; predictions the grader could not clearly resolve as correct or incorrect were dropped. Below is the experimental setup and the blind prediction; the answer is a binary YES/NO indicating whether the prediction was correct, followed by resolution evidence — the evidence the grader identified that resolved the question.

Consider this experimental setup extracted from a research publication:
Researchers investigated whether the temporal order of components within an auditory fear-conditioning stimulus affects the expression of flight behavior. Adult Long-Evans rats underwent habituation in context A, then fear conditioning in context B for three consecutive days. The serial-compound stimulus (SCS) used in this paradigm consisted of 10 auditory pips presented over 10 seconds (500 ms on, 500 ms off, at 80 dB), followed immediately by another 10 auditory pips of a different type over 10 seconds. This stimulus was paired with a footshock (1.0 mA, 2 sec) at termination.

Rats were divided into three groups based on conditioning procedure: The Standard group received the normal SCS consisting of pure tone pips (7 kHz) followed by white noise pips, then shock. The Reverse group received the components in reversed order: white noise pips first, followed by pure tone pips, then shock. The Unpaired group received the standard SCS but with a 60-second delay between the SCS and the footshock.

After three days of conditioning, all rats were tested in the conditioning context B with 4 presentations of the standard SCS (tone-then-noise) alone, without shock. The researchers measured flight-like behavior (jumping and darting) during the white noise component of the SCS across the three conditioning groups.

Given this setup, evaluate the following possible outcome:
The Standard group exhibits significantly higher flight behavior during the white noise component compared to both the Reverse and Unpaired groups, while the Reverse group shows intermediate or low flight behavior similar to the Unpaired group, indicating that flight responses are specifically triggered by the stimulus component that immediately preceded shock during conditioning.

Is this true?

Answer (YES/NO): NO